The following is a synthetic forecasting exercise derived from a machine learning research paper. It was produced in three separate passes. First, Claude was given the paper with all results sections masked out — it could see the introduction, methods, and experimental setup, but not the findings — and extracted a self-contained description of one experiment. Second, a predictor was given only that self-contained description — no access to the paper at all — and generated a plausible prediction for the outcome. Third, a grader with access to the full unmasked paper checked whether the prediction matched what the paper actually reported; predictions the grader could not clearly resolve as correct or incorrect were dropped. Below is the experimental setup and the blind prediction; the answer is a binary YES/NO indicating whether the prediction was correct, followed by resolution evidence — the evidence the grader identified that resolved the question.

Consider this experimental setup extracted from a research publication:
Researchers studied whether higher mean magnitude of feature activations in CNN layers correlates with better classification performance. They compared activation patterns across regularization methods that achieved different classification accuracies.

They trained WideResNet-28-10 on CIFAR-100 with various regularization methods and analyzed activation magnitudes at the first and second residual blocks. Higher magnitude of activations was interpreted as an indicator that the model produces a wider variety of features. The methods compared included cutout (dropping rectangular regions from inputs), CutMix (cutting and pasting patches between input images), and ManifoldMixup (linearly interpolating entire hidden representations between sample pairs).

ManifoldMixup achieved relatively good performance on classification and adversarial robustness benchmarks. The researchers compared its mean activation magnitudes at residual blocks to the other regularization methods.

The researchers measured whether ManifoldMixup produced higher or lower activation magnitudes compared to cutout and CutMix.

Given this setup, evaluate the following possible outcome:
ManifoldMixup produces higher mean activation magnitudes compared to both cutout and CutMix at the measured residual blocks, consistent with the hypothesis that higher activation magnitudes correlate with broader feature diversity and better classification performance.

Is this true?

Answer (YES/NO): NO